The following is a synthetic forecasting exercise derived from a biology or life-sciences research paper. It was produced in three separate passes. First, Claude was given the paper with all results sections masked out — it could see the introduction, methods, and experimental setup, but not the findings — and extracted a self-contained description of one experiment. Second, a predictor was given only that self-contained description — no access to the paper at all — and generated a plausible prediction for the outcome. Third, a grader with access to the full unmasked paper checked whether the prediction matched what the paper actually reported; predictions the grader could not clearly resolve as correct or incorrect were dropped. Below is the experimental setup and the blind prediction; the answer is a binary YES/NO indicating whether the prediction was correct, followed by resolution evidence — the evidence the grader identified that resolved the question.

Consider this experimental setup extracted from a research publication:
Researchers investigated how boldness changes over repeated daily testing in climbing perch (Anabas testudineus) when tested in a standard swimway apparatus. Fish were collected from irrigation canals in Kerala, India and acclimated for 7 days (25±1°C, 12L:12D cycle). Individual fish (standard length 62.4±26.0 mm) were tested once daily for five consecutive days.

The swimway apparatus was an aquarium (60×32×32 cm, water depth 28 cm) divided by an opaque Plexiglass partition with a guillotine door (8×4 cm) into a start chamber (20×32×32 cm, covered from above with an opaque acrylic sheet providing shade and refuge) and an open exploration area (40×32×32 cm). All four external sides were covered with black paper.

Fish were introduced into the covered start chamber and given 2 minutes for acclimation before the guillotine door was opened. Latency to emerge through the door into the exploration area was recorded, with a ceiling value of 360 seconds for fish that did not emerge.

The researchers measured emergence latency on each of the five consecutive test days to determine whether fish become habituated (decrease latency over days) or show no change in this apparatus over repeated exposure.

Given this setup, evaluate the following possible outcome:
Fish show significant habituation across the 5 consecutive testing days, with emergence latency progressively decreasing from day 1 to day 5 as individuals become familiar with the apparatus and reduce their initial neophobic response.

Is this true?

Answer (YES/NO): NO